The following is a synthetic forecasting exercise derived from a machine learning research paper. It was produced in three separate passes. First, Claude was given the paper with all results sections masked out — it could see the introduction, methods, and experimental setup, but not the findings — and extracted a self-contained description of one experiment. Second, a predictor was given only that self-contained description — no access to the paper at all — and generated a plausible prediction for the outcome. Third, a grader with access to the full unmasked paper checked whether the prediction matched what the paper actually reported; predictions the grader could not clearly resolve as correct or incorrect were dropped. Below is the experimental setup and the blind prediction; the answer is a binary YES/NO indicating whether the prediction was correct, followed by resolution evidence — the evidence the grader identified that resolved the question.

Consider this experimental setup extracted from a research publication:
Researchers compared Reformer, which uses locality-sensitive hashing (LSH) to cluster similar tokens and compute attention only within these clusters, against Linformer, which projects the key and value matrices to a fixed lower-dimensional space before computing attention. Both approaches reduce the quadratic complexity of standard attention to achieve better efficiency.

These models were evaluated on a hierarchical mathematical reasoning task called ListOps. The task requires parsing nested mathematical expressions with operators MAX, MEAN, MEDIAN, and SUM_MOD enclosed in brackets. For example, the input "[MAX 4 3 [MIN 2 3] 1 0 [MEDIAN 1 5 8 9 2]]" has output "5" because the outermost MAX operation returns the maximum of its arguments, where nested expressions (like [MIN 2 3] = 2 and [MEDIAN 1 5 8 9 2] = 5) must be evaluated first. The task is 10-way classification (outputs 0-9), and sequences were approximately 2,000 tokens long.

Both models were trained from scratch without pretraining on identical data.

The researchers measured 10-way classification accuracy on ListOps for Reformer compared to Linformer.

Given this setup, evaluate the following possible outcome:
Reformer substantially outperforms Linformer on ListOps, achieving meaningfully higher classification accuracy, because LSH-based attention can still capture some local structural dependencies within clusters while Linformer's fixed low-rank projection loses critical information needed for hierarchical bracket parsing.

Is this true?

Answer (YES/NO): NO